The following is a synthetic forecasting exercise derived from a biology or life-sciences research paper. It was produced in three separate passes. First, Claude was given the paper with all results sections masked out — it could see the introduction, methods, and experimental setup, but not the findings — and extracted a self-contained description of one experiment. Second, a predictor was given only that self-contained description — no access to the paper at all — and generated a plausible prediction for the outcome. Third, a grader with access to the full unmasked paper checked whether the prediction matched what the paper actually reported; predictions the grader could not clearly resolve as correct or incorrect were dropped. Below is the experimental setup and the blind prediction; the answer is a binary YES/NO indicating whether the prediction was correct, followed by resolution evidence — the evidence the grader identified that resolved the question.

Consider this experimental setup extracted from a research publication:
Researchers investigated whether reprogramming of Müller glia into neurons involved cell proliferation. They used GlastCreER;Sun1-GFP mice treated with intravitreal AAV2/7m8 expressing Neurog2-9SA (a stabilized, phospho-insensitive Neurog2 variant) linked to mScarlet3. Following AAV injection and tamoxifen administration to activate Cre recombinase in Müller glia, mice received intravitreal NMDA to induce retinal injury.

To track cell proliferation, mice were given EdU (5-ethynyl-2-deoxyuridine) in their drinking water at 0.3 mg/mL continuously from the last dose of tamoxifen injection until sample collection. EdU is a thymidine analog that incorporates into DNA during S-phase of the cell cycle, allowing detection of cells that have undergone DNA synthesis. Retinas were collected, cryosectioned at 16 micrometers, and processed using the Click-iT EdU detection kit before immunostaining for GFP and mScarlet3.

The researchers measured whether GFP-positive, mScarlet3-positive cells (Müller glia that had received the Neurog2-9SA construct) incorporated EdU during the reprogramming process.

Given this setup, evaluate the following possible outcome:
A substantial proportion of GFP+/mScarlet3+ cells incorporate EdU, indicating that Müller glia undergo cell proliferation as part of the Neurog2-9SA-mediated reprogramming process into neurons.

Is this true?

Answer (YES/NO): NO